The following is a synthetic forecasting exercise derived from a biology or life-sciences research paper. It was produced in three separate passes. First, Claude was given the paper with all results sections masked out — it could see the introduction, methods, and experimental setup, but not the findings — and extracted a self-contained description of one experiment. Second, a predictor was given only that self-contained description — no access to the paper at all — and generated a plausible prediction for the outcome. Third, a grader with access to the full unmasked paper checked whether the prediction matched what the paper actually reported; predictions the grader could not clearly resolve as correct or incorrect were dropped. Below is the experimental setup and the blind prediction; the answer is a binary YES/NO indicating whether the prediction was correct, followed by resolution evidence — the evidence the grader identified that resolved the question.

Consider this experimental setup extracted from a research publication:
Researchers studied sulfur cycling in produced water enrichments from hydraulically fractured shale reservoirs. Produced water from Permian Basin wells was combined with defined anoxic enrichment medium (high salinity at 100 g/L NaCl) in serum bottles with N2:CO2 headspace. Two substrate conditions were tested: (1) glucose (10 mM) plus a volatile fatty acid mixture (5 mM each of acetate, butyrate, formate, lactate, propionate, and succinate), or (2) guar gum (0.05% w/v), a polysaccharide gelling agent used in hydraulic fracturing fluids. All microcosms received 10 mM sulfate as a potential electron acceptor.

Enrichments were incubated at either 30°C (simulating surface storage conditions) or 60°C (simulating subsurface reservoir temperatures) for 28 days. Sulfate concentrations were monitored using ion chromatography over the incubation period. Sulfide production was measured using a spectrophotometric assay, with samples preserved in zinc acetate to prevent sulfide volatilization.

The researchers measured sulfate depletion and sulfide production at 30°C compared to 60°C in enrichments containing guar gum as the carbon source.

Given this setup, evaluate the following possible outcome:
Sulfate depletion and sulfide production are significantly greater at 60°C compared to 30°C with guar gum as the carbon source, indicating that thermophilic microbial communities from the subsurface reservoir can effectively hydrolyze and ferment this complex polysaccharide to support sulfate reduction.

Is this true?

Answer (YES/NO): NO